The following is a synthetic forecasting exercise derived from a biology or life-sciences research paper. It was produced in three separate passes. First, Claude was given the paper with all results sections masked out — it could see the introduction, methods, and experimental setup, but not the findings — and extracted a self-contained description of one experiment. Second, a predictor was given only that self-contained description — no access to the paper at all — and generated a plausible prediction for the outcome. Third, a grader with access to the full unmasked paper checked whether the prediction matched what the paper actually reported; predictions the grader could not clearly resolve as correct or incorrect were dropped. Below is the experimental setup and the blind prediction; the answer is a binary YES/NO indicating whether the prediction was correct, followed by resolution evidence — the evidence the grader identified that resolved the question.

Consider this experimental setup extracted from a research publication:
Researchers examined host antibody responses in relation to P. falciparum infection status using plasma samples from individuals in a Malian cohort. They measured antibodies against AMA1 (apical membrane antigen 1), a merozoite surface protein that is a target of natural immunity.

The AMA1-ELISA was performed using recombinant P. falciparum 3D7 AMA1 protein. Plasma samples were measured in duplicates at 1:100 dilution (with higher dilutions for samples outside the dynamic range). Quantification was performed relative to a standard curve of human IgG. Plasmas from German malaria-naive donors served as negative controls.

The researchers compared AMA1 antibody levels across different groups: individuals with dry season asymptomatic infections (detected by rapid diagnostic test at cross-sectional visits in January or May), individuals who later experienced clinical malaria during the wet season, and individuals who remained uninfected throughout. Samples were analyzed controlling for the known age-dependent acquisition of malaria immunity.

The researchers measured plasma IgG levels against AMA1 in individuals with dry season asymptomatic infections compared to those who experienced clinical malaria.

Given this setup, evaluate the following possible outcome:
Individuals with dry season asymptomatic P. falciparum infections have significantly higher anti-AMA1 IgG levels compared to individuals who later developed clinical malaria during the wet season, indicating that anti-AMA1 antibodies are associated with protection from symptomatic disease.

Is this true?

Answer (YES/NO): YES